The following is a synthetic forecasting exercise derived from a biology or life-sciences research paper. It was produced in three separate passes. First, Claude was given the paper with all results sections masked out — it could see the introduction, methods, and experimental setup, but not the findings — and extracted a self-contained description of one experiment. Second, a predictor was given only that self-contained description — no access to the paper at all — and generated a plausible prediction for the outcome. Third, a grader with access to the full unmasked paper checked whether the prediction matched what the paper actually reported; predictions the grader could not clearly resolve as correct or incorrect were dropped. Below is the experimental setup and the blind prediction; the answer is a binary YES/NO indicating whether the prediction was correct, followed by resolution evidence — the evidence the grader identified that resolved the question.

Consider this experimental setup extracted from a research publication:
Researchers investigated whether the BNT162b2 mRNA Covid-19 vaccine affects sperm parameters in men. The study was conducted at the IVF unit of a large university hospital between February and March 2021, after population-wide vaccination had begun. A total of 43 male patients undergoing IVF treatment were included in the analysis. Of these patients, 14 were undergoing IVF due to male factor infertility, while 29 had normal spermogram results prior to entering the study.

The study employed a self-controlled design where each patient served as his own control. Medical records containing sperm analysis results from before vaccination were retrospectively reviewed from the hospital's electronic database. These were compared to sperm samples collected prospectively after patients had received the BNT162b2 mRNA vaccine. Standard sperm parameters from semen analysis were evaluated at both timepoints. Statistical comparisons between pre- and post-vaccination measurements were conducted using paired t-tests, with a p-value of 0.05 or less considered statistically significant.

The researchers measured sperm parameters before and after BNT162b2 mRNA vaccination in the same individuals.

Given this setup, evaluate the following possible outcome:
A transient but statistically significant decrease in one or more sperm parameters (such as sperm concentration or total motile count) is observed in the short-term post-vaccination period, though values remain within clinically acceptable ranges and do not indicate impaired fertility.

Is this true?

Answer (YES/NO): NO